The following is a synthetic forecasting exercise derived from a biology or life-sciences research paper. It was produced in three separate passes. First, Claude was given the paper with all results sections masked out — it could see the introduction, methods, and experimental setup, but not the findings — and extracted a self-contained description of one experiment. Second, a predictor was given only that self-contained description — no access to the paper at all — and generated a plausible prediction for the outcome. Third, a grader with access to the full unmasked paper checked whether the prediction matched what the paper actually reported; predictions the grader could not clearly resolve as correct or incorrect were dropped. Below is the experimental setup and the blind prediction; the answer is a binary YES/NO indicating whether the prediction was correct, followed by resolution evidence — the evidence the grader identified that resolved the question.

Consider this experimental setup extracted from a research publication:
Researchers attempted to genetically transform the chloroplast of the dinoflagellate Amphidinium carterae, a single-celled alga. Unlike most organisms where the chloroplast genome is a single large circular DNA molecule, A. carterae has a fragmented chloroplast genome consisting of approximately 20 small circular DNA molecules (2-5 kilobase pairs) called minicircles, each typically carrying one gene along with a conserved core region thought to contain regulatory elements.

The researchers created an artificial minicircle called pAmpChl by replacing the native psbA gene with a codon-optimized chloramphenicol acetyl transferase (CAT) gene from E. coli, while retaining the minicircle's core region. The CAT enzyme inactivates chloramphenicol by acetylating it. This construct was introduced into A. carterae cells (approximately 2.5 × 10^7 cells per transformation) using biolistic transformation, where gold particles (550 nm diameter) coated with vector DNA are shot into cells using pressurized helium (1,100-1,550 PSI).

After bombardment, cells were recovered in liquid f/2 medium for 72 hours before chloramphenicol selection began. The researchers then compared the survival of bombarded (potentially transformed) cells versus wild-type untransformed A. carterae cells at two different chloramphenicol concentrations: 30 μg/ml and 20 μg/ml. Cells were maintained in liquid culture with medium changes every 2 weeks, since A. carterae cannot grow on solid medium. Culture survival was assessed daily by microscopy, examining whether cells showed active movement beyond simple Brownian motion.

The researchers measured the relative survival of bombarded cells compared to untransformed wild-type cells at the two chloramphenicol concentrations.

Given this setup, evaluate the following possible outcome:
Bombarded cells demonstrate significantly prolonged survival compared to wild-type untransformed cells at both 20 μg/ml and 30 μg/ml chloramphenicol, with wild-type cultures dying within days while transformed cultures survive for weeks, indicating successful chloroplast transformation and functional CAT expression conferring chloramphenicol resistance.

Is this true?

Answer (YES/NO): NO